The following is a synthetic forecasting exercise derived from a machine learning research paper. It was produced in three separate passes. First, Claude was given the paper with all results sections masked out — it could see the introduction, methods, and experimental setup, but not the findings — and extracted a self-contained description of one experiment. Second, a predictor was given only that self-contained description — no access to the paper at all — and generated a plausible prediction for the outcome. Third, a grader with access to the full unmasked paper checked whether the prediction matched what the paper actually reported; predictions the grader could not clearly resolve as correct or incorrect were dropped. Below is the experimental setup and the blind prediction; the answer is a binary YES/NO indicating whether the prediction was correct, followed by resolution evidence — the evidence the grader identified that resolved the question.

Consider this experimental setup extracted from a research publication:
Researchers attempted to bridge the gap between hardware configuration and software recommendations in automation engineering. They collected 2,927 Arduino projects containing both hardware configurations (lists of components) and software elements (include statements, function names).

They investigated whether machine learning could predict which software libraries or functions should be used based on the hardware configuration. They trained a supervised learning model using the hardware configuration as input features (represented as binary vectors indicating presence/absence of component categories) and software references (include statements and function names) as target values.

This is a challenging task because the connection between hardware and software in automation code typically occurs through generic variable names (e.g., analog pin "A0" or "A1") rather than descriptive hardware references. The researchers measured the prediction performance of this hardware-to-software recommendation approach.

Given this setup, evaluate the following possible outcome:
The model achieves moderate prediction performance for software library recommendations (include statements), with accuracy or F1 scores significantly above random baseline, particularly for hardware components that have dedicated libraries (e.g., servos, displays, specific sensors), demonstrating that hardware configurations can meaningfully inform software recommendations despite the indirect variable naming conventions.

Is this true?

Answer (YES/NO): NO